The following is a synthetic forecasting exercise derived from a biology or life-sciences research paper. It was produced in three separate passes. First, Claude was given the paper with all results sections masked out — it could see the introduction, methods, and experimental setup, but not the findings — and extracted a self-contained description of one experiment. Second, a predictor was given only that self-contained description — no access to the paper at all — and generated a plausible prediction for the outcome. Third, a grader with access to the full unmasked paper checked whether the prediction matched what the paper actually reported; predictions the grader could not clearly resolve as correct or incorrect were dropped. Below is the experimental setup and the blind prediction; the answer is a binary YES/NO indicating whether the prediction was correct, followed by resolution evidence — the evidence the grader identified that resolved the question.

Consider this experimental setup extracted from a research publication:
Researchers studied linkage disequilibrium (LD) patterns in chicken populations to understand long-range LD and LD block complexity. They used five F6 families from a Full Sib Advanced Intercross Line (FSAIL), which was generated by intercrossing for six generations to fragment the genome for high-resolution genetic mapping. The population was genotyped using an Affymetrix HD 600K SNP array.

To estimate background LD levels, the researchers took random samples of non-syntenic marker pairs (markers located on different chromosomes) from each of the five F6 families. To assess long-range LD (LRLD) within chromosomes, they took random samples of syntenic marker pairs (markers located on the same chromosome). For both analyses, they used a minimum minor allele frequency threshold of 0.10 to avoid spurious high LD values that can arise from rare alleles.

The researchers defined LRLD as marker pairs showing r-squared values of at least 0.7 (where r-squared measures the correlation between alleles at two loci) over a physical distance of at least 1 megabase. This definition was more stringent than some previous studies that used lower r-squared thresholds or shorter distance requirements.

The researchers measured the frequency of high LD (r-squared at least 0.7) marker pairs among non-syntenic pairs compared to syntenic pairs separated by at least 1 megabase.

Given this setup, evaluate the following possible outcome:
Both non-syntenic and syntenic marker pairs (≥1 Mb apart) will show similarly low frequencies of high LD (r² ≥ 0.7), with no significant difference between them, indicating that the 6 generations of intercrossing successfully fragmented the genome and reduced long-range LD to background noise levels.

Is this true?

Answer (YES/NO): NO